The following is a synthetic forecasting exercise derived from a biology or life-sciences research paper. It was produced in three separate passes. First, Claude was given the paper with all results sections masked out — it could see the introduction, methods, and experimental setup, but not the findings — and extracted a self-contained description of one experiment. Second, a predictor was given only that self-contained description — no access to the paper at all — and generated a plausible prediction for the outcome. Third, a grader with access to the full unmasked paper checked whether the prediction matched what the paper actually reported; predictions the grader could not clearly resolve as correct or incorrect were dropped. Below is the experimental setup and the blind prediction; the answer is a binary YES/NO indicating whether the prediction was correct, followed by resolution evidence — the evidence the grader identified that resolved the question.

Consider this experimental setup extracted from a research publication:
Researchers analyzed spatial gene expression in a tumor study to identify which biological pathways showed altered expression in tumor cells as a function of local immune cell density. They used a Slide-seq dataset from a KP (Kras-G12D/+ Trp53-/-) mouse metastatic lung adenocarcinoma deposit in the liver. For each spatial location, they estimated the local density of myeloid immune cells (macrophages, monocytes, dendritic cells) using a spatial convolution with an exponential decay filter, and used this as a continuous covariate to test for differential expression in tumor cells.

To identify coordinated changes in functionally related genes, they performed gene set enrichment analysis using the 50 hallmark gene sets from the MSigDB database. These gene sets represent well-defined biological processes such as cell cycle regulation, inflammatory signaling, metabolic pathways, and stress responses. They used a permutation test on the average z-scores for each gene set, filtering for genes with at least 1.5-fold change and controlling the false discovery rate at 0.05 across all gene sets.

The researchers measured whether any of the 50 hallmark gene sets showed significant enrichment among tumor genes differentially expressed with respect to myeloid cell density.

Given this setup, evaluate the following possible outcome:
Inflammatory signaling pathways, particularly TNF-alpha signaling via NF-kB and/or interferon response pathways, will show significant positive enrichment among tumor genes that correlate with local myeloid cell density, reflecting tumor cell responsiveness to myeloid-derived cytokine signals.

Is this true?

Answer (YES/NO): NO